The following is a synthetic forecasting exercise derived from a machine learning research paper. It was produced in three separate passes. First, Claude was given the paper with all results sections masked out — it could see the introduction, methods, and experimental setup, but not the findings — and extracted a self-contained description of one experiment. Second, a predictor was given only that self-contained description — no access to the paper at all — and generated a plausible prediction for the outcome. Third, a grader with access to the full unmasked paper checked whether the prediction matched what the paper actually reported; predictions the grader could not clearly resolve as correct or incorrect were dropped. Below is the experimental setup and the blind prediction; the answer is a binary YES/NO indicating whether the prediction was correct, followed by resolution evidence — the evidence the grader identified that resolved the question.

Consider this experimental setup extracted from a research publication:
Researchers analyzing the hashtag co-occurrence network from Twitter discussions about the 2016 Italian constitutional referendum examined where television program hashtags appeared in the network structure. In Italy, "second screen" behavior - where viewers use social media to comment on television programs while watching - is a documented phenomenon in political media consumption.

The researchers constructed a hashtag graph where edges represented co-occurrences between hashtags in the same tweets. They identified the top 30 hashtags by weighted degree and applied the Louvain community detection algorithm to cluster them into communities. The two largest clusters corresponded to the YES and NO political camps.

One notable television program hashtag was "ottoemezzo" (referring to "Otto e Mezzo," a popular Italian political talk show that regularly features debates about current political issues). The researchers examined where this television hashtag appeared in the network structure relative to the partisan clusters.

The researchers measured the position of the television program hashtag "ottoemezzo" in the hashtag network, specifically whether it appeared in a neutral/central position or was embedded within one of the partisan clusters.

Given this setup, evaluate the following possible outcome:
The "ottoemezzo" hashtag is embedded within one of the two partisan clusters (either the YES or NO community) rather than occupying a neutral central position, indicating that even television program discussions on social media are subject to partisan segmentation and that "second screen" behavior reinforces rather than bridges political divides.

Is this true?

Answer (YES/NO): YES